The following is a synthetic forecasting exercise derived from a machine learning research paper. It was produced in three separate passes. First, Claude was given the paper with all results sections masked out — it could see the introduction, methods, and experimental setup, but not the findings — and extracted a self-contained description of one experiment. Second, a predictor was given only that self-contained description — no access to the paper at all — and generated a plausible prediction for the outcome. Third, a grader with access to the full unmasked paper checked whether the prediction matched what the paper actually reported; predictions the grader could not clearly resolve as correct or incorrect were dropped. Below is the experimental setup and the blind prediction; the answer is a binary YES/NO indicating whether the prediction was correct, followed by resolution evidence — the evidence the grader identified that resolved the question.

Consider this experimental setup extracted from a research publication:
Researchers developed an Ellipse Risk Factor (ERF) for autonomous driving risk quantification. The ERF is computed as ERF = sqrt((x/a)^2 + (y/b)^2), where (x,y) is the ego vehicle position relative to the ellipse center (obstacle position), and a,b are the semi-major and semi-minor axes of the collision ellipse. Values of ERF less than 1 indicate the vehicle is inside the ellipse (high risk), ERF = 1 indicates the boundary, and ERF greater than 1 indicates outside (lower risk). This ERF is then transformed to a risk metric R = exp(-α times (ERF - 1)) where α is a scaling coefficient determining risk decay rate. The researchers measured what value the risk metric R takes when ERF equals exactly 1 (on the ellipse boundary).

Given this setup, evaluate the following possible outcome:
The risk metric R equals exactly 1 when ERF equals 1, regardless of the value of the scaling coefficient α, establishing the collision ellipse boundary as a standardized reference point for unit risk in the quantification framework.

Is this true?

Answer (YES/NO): YES